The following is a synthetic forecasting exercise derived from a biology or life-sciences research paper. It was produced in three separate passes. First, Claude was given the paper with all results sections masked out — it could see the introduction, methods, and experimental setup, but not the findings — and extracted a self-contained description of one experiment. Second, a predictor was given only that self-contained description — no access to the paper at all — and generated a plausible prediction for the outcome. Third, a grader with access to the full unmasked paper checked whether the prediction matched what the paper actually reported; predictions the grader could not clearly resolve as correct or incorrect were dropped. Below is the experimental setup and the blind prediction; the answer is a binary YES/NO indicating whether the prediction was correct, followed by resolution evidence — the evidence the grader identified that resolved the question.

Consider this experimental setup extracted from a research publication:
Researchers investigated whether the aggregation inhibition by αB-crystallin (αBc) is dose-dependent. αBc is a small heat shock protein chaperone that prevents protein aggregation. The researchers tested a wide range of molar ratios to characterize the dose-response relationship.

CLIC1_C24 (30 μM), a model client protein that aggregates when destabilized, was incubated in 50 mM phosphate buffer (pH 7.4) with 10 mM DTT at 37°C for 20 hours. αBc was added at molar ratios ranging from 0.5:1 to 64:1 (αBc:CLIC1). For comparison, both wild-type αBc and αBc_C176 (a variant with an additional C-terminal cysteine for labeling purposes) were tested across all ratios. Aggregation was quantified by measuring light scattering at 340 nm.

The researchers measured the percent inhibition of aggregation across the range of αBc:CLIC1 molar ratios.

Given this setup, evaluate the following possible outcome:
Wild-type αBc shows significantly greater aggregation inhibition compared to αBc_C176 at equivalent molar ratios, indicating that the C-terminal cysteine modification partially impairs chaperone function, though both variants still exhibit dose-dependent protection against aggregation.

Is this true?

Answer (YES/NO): NO